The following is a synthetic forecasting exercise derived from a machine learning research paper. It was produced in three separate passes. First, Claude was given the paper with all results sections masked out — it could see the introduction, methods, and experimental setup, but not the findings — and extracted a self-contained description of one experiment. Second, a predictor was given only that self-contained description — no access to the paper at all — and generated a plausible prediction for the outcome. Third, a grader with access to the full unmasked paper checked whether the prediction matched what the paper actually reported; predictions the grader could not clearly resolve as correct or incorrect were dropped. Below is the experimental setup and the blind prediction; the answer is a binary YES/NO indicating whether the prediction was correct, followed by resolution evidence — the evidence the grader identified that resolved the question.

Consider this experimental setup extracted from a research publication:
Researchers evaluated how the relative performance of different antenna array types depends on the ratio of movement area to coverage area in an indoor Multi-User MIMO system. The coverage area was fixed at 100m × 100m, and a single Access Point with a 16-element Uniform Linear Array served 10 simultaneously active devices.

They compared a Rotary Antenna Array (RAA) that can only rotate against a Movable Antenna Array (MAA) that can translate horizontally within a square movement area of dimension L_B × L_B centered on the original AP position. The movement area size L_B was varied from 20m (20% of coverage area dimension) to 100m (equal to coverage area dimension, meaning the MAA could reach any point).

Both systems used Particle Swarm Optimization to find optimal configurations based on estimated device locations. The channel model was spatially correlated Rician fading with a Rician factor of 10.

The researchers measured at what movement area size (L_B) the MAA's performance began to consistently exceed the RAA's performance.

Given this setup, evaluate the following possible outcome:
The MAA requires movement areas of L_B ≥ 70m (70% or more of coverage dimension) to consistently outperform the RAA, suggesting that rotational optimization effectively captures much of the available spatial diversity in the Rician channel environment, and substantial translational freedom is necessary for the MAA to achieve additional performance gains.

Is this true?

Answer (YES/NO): NO